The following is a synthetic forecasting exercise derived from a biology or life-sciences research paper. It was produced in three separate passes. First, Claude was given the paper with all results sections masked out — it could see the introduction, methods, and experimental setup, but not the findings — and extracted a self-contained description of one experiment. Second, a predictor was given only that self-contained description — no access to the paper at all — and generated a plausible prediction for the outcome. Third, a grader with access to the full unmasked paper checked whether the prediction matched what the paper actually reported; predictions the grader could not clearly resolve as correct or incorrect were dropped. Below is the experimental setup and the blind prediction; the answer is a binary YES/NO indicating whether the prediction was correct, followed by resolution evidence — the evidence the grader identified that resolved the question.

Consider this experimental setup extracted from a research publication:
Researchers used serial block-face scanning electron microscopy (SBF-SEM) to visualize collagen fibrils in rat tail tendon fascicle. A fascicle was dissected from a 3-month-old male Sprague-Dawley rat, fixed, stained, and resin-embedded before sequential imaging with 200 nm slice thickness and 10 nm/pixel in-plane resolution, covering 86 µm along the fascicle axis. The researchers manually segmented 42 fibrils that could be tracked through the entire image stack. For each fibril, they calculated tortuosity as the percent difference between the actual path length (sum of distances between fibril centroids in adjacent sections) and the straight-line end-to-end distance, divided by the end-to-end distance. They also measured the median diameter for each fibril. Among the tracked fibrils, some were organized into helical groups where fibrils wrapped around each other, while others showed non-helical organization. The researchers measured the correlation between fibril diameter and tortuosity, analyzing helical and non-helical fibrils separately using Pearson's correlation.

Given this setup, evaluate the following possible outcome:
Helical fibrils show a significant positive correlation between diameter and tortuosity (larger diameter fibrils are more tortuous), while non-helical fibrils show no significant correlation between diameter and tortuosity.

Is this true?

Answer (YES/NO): NO